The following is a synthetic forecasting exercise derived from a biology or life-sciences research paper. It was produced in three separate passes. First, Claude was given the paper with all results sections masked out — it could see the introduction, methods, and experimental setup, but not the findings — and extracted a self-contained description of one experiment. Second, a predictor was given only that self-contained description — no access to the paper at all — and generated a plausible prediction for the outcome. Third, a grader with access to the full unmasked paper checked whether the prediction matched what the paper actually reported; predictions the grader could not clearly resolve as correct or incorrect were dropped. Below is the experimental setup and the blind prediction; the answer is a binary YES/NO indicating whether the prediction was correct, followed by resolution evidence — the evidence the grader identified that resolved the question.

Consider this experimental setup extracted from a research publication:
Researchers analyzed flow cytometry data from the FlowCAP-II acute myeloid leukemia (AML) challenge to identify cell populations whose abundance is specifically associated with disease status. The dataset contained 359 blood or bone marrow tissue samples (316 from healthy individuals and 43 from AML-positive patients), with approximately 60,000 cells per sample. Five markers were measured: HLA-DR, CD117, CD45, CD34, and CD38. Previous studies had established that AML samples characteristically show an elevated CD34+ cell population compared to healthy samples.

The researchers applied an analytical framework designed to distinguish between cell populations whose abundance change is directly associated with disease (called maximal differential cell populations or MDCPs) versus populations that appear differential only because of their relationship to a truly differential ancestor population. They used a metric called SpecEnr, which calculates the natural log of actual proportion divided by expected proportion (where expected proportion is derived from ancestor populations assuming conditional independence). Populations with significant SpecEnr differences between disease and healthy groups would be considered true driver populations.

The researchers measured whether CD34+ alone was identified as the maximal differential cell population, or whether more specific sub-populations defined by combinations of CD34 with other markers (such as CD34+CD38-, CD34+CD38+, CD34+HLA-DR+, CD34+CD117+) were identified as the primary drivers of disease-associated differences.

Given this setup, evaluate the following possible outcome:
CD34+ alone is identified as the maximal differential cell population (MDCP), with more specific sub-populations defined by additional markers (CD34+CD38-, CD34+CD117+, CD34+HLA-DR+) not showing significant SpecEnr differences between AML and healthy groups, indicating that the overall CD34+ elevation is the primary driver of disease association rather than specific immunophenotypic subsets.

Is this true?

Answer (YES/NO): NO